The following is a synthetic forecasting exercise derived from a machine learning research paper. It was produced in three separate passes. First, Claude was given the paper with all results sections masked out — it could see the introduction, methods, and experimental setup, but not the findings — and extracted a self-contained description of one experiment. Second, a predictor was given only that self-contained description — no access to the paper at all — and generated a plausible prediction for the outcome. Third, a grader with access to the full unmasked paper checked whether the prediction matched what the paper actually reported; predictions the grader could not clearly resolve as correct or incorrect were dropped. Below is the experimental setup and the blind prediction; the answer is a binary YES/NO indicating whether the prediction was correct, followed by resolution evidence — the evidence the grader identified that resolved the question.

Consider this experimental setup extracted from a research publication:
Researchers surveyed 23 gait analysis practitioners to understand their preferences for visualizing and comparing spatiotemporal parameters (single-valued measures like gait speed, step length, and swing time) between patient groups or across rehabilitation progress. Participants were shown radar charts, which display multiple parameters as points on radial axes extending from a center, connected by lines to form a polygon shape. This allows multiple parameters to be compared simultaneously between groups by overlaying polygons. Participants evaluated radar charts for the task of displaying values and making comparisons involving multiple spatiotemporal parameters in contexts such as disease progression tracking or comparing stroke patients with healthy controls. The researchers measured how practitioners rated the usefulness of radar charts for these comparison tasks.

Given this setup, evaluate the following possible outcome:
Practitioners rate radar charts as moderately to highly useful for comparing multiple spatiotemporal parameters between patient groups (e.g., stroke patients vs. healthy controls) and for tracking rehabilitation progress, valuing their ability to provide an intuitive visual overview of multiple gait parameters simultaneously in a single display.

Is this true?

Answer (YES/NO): YES